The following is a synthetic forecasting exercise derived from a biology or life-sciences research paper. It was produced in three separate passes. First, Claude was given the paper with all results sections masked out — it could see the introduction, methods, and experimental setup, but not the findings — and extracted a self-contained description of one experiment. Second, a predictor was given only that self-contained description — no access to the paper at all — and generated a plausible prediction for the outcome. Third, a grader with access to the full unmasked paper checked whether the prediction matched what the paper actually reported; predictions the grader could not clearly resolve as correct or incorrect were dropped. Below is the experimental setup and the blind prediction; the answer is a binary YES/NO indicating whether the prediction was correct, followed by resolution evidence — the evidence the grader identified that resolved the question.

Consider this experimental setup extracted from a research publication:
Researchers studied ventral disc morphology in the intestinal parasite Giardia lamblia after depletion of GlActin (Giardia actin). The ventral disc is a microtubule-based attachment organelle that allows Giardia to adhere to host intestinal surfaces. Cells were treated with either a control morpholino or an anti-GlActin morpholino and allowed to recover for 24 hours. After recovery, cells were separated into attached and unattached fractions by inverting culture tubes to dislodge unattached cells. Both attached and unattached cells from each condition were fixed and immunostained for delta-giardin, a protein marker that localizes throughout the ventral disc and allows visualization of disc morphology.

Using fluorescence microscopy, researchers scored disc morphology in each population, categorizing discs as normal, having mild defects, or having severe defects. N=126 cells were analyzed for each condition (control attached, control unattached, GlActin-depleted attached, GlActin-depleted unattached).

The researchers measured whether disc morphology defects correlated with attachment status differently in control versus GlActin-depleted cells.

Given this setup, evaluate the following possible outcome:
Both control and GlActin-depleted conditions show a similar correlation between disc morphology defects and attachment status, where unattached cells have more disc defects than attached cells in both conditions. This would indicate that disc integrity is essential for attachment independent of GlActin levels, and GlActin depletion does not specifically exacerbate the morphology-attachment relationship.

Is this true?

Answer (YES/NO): NO